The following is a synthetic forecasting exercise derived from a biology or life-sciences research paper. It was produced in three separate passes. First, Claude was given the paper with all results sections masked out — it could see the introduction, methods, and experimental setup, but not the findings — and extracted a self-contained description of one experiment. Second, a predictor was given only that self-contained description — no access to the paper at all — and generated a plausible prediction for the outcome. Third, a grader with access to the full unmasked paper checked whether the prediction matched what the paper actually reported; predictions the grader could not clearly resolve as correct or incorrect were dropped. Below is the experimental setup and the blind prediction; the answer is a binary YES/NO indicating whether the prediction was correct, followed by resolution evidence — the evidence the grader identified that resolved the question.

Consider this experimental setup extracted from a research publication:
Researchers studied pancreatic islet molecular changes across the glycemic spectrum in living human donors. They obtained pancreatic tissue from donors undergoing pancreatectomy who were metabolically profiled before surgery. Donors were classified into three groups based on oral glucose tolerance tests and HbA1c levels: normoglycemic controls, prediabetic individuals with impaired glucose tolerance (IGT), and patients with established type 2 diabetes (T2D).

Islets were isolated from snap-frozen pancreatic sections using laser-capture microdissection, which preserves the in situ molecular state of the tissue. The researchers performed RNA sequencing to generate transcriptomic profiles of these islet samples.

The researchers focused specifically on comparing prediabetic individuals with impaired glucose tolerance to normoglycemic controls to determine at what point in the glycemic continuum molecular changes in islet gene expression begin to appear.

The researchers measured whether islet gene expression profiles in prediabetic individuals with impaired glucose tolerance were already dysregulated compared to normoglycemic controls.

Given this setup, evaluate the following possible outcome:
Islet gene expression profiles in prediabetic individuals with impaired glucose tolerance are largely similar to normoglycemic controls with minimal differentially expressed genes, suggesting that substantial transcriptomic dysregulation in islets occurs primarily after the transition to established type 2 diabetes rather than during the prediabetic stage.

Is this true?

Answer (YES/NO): NO